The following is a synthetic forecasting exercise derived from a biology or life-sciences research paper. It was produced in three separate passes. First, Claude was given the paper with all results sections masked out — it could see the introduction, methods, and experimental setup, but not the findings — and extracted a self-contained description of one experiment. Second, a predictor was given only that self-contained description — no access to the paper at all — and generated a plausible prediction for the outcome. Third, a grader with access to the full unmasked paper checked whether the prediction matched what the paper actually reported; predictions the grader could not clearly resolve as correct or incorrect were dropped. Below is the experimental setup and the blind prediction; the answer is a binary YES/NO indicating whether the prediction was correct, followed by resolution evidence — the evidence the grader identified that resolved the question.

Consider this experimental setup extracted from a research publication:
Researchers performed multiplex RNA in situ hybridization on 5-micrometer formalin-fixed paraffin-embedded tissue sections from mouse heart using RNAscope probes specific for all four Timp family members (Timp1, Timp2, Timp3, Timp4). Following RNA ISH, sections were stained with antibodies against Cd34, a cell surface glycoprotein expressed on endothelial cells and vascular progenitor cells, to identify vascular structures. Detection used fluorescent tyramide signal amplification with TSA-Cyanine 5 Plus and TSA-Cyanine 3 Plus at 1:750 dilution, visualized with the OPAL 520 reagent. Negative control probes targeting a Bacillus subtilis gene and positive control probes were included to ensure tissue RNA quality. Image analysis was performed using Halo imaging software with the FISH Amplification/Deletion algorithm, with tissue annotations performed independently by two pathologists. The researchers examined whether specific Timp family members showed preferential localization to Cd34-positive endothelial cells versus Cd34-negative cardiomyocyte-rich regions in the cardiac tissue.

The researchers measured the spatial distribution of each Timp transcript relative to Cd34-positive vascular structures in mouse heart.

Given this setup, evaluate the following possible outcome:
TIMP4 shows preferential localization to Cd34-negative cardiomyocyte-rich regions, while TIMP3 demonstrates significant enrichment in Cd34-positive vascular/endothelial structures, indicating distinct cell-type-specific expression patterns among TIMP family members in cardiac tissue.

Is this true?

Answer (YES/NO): NO